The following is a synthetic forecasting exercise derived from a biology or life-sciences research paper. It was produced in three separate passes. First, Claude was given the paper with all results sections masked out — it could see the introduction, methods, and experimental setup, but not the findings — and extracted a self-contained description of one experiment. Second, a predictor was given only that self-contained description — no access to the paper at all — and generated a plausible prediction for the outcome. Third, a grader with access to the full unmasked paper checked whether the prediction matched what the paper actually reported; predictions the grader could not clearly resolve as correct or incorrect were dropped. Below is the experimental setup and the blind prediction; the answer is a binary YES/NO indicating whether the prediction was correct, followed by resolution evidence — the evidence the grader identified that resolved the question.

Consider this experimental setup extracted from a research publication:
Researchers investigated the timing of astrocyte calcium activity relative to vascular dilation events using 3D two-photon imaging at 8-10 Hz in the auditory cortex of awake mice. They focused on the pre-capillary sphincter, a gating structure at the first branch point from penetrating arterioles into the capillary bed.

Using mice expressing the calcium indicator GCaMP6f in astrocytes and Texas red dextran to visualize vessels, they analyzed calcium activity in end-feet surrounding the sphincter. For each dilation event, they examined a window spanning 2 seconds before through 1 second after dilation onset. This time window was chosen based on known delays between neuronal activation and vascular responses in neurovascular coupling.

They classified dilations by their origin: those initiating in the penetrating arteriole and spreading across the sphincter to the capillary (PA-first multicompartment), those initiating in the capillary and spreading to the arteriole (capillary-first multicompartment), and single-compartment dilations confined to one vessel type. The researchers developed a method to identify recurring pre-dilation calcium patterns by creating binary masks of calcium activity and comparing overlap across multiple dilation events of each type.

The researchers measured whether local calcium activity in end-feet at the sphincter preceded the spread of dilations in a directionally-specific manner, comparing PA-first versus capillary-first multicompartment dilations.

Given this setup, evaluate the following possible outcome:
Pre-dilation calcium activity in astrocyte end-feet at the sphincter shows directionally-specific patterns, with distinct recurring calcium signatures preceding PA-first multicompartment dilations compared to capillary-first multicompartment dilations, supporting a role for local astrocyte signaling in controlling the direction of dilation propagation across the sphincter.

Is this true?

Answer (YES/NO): NO